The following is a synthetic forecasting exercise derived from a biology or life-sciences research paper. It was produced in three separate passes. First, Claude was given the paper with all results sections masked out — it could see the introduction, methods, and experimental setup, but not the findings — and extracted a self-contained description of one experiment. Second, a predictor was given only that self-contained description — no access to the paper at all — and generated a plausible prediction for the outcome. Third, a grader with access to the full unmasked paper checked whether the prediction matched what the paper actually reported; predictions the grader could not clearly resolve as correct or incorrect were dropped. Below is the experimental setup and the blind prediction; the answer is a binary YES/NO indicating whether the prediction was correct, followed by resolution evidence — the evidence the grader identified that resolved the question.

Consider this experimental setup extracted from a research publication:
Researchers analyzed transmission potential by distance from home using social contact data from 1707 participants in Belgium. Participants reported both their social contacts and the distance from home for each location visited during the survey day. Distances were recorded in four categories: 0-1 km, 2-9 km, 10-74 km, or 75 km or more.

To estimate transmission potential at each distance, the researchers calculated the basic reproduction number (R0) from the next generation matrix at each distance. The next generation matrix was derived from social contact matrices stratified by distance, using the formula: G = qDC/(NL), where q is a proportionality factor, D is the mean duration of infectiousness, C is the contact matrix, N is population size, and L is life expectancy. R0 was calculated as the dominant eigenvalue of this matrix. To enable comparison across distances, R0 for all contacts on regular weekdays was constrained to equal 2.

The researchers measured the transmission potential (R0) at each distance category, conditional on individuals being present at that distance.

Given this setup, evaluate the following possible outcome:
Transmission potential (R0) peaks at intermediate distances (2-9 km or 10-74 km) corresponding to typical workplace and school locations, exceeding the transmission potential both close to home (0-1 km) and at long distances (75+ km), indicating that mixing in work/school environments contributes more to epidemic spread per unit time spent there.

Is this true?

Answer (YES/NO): NO